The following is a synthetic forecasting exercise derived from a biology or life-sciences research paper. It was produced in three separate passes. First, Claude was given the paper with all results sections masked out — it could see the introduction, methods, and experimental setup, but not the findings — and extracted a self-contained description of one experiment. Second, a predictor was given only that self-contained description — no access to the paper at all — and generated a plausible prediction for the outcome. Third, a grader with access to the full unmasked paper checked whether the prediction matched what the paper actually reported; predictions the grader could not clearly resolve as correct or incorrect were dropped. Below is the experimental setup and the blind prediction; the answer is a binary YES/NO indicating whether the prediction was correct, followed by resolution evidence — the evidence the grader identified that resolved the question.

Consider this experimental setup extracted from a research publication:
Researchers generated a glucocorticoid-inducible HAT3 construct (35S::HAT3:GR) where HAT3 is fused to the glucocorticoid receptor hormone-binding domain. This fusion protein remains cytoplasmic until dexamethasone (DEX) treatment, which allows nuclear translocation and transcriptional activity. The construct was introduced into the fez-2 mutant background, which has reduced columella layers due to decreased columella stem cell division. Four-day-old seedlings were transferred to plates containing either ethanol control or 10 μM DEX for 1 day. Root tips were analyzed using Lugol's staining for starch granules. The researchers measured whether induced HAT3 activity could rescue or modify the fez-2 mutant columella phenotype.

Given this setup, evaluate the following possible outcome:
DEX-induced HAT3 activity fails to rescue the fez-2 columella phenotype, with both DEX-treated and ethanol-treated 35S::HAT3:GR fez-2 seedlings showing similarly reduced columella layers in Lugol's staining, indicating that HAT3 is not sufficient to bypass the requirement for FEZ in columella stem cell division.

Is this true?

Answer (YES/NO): NO